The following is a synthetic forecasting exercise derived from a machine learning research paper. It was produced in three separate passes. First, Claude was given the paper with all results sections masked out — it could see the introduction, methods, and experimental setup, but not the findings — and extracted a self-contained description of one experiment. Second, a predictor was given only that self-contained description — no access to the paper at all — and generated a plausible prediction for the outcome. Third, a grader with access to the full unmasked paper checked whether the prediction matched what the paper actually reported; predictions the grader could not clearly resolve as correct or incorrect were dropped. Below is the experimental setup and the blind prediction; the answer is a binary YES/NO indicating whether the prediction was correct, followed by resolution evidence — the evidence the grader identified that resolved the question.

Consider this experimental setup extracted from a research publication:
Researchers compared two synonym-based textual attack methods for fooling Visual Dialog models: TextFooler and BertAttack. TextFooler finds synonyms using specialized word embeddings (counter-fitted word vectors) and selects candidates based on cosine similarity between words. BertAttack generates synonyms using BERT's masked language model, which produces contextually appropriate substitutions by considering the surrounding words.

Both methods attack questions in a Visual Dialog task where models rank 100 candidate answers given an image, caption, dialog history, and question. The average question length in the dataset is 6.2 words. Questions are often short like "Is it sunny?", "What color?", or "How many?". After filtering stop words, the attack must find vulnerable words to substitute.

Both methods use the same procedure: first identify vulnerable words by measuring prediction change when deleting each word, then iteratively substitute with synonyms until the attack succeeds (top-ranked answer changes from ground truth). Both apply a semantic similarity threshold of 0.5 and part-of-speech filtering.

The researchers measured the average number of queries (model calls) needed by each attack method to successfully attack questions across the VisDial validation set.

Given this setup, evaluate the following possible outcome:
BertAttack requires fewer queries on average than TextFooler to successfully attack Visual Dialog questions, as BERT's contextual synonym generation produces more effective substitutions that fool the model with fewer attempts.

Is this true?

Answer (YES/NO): YES